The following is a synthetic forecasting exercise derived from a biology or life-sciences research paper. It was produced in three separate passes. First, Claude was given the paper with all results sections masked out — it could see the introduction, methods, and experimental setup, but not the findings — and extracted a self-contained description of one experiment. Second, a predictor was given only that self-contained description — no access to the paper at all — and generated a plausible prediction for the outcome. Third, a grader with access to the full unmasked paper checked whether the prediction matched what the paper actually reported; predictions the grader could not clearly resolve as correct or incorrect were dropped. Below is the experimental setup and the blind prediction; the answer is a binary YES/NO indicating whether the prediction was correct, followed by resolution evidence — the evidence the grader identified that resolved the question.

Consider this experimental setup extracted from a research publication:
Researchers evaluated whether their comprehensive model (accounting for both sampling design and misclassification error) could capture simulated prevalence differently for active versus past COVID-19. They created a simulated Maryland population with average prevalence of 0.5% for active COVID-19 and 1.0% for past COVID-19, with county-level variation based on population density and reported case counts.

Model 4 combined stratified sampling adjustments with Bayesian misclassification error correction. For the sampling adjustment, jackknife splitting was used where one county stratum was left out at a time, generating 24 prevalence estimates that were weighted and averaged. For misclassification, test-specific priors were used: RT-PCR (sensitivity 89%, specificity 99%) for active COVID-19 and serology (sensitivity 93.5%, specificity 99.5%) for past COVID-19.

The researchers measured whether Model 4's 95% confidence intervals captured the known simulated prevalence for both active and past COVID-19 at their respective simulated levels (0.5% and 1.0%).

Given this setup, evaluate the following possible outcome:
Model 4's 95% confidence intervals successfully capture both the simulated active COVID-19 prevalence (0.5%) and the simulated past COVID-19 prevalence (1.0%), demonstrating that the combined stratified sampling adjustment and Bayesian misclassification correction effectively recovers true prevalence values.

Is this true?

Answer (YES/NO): NO